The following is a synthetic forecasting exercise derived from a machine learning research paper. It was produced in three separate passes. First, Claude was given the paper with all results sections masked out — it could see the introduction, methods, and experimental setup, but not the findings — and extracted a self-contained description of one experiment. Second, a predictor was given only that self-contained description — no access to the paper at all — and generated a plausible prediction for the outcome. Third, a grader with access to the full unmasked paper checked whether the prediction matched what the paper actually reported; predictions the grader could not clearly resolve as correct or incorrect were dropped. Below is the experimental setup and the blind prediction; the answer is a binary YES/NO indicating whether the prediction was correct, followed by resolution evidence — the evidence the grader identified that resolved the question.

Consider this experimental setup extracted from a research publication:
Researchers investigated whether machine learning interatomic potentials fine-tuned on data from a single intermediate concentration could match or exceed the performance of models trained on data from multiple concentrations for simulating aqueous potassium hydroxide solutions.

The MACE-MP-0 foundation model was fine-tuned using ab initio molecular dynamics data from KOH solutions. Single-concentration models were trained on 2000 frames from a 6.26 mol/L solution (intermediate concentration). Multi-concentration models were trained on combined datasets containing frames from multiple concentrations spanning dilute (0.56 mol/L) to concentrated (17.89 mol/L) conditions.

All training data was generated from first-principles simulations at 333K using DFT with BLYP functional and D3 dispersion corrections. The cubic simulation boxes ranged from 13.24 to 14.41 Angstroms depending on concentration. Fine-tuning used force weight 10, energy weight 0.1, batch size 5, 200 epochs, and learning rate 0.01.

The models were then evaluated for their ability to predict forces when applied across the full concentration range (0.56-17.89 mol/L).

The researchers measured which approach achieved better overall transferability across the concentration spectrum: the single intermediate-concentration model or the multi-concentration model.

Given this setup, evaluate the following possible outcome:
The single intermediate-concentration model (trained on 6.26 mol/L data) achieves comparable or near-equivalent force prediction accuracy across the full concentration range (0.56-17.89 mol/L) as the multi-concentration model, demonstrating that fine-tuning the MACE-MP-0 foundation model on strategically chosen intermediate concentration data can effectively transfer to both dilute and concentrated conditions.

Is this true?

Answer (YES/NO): YES